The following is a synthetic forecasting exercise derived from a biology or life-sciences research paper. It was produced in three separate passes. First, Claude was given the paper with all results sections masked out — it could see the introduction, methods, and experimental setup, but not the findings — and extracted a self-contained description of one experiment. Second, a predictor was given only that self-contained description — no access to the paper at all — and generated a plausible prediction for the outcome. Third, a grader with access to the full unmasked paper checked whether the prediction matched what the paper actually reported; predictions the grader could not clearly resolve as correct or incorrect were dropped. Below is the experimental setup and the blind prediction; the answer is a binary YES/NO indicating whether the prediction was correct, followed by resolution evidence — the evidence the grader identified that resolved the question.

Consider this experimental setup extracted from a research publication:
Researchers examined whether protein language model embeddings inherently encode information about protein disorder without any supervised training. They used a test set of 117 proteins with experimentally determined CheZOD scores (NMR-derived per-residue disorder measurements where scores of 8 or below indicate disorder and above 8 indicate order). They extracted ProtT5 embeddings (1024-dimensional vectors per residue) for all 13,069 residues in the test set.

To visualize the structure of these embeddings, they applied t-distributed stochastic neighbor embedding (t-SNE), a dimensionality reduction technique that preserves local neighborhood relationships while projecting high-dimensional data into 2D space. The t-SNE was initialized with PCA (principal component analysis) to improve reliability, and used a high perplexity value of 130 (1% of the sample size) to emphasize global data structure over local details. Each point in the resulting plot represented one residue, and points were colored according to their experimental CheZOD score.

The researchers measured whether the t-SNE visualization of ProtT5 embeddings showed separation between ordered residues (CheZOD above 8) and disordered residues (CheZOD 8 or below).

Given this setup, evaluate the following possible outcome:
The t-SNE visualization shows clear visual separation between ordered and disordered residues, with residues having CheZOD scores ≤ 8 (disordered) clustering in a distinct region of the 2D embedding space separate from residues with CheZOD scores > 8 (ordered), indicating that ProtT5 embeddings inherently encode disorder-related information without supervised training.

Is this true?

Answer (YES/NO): NO